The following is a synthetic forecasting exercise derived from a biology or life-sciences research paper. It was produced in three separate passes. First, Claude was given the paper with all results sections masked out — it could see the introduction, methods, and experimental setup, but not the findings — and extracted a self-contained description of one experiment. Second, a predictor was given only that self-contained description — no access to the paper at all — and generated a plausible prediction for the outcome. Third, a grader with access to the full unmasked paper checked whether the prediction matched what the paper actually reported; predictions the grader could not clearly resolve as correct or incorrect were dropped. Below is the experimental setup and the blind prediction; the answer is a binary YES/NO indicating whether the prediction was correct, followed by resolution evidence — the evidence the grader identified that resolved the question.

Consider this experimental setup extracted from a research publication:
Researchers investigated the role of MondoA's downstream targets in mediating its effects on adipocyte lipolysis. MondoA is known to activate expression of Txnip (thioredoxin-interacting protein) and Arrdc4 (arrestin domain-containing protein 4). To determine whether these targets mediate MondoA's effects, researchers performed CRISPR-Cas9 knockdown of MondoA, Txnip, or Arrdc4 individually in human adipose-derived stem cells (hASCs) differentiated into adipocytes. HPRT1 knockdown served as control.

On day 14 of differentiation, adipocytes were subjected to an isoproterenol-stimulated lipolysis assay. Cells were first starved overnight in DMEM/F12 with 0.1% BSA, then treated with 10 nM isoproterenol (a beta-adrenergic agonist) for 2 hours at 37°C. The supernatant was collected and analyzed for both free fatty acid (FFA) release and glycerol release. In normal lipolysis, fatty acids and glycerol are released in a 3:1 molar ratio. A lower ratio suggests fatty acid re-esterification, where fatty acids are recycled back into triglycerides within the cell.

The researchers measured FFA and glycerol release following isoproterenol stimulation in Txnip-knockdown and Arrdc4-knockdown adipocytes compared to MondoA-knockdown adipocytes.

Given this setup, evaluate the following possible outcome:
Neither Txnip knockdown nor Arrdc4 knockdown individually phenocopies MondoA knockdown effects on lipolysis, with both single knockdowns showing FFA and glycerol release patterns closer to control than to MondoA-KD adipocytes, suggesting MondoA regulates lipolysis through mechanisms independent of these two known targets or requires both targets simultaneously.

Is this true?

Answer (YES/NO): NO